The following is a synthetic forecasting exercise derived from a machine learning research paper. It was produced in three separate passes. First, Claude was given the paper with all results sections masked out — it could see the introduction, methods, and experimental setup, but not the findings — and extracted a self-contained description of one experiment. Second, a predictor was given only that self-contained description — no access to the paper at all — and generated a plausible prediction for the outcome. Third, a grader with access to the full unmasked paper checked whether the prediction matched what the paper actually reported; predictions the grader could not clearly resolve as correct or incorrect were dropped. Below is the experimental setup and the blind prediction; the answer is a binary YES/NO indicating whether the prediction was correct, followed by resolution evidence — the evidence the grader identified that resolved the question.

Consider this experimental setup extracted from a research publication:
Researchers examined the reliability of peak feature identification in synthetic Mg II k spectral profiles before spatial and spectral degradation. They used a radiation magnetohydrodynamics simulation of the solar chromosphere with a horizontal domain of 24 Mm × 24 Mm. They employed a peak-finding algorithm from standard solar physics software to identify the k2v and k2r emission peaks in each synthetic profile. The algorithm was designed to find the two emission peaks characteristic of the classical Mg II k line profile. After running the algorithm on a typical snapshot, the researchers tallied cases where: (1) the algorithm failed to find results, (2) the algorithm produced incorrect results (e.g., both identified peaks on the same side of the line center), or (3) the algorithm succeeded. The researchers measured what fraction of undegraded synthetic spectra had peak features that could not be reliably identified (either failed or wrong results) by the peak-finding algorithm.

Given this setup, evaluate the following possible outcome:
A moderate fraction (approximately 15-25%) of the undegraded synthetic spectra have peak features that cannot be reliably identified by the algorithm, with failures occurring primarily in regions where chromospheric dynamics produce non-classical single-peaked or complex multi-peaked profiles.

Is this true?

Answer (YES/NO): NO